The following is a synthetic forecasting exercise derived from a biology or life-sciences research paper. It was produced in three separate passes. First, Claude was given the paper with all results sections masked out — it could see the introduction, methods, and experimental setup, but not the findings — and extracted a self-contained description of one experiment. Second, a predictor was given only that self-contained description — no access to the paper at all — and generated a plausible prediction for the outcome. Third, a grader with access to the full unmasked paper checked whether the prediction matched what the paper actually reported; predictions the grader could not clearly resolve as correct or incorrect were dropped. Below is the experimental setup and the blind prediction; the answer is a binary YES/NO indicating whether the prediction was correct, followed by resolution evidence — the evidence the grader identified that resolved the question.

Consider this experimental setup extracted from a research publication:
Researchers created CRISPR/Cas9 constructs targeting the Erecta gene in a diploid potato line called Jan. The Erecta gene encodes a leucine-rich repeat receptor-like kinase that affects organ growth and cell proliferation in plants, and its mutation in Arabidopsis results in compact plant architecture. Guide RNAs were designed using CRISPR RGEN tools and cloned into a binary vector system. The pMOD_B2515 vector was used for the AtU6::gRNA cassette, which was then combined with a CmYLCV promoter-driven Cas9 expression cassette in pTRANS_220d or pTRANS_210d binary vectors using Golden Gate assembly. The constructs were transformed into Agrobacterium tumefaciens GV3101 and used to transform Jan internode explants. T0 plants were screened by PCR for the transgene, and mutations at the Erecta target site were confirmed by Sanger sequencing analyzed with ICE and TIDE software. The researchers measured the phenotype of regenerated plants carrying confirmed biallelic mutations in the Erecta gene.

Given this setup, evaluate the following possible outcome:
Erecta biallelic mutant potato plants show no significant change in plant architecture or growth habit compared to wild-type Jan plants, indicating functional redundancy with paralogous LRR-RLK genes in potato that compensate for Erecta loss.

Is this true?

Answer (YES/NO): NO